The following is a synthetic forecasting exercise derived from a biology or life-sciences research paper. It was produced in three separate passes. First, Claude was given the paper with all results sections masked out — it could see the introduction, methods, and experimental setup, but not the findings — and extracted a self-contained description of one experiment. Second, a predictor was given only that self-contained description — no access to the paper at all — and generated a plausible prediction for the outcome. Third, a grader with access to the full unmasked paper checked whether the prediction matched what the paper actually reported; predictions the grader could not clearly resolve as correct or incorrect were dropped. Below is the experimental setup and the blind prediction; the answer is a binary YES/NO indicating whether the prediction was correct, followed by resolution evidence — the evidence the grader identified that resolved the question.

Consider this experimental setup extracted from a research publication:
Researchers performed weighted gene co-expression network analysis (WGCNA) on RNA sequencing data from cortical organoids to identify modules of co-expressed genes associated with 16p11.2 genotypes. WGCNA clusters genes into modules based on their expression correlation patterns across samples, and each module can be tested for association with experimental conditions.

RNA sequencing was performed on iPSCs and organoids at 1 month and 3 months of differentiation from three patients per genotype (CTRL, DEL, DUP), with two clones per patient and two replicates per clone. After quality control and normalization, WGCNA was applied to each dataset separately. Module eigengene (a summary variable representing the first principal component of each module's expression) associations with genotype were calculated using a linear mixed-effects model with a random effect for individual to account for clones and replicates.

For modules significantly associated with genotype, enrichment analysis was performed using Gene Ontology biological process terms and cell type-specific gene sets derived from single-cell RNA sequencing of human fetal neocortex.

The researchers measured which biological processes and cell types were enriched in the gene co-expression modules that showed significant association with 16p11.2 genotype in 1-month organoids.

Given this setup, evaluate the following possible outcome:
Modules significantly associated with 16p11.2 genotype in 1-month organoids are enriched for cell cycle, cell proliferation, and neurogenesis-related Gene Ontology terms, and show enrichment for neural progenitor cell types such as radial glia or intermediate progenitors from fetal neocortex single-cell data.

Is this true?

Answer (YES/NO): YES